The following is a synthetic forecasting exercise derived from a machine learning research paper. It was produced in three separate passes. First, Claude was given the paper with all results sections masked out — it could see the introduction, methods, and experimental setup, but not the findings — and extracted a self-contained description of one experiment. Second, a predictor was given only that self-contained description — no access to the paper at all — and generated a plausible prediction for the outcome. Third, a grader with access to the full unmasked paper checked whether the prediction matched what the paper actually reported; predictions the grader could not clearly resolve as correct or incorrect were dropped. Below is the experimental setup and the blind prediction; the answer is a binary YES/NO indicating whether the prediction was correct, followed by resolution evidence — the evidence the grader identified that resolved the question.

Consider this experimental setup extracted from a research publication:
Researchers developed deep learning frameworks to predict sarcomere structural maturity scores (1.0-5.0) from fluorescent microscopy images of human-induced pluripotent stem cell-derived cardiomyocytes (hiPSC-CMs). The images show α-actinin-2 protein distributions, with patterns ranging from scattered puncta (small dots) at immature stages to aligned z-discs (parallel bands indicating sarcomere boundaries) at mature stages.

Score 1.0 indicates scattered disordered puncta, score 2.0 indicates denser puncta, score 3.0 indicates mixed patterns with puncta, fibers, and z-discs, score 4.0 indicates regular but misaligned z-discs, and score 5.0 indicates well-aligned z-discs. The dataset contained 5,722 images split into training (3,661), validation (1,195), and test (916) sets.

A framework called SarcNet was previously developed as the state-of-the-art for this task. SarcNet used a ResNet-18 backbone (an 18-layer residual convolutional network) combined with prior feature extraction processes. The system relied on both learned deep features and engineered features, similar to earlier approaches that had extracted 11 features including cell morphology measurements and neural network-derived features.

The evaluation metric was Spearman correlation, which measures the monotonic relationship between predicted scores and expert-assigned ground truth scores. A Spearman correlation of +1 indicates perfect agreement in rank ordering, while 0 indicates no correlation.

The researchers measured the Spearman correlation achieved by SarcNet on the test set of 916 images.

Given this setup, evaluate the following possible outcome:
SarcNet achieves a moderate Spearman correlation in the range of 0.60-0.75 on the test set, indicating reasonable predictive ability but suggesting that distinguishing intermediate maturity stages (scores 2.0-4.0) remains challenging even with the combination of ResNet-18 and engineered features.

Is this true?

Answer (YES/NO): NO